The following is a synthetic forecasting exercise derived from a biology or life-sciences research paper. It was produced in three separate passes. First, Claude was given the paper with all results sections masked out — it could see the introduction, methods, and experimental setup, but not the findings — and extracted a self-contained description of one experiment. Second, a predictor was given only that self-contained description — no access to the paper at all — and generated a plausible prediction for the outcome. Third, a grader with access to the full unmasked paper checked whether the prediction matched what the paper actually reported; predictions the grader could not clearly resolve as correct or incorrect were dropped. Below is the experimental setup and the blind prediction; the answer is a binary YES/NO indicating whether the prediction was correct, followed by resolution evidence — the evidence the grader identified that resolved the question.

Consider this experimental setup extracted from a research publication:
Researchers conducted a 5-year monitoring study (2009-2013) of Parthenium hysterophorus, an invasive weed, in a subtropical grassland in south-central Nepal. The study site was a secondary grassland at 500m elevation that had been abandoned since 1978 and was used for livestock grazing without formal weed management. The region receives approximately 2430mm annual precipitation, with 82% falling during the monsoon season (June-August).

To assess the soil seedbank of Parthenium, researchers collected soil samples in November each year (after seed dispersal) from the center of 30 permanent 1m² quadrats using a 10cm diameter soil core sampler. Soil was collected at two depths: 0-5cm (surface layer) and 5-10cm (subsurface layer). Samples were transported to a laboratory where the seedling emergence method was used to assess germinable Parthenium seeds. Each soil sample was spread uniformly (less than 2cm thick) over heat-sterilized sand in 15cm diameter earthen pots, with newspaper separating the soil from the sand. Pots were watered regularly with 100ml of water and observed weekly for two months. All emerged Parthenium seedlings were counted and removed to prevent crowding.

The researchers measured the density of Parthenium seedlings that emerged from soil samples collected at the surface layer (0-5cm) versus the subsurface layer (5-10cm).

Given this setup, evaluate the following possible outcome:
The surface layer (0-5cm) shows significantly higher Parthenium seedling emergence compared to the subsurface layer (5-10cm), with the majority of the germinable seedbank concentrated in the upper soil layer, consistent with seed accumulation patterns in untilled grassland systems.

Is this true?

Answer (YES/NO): YES